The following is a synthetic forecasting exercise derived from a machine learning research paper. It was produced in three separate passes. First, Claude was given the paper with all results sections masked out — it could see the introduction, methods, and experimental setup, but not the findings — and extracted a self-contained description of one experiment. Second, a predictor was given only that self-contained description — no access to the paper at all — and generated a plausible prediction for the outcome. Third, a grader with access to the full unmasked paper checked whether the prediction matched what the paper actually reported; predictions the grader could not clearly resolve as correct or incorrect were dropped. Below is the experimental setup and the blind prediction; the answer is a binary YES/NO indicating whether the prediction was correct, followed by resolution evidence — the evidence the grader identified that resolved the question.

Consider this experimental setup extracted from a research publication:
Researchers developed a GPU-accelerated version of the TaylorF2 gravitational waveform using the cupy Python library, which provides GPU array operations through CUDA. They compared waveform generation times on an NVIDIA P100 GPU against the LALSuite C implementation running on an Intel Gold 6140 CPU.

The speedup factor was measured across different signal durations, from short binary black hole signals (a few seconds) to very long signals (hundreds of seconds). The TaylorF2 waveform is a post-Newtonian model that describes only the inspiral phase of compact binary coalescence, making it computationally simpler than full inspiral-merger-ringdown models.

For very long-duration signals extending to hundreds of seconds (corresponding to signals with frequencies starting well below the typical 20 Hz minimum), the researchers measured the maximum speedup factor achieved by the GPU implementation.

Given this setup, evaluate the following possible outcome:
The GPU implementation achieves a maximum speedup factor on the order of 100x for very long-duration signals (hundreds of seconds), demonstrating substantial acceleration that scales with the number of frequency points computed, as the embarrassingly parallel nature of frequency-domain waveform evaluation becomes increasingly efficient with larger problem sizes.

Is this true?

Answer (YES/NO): NO